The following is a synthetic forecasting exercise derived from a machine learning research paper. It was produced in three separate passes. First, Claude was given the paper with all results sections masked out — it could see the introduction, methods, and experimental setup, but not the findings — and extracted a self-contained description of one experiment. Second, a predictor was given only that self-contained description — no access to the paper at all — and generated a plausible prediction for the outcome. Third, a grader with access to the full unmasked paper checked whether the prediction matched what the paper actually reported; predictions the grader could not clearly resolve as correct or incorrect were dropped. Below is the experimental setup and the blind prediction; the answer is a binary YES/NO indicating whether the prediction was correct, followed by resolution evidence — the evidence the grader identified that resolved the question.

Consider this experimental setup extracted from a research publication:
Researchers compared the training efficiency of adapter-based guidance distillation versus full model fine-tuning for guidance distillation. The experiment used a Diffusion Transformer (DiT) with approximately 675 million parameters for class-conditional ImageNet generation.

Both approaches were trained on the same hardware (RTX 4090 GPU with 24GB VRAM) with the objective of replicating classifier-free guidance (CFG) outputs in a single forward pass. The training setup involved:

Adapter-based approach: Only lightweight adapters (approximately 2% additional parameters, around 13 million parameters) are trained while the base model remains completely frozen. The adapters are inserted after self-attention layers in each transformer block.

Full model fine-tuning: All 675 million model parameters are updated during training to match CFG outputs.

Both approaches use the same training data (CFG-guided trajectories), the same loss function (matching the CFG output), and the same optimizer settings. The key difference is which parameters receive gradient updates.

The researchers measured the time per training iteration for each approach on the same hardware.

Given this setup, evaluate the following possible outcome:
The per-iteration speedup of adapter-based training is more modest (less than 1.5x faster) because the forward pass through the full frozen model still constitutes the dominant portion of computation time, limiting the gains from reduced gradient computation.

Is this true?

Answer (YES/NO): NO